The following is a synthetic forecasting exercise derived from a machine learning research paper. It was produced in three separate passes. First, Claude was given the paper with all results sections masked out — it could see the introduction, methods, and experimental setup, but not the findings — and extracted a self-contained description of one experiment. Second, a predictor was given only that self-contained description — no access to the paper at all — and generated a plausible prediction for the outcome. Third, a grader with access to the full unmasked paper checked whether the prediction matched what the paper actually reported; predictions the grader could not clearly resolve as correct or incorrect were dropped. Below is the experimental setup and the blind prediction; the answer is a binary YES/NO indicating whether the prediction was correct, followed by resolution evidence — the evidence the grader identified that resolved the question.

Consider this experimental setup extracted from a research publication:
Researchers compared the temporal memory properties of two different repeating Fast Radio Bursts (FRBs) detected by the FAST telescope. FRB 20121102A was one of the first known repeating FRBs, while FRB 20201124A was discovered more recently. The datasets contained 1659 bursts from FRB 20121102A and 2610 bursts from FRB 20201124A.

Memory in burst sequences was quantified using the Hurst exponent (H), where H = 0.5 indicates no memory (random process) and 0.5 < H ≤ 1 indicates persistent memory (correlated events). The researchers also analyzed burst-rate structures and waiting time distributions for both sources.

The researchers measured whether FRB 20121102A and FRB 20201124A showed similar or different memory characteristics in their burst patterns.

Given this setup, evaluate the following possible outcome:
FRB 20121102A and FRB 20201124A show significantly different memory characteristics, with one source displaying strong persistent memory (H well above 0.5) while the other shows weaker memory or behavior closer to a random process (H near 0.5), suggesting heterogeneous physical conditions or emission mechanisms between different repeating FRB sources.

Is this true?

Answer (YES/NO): NO